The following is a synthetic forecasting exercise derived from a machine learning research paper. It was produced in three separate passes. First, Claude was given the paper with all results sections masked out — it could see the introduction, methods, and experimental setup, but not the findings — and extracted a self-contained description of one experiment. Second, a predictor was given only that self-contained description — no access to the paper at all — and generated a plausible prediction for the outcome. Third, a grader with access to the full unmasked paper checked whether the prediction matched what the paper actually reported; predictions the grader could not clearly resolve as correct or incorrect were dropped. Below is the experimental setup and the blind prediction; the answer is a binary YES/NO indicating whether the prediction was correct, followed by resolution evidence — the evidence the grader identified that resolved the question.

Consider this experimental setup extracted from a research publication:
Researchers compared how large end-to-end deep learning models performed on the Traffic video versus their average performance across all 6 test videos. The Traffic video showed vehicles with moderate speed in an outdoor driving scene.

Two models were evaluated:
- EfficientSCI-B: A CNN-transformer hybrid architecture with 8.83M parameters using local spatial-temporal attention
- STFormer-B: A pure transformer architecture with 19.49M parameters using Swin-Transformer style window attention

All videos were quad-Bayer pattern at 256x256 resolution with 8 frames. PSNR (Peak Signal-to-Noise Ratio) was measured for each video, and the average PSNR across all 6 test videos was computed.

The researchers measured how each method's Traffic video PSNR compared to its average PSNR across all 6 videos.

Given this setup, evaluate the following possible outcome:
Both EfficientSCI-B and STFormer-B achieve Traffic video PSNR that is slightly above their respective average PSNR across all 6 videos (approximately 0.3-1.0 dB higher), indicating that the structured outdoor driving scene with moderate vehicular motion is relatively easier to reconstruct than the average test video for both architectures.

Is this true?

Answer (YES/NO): NO